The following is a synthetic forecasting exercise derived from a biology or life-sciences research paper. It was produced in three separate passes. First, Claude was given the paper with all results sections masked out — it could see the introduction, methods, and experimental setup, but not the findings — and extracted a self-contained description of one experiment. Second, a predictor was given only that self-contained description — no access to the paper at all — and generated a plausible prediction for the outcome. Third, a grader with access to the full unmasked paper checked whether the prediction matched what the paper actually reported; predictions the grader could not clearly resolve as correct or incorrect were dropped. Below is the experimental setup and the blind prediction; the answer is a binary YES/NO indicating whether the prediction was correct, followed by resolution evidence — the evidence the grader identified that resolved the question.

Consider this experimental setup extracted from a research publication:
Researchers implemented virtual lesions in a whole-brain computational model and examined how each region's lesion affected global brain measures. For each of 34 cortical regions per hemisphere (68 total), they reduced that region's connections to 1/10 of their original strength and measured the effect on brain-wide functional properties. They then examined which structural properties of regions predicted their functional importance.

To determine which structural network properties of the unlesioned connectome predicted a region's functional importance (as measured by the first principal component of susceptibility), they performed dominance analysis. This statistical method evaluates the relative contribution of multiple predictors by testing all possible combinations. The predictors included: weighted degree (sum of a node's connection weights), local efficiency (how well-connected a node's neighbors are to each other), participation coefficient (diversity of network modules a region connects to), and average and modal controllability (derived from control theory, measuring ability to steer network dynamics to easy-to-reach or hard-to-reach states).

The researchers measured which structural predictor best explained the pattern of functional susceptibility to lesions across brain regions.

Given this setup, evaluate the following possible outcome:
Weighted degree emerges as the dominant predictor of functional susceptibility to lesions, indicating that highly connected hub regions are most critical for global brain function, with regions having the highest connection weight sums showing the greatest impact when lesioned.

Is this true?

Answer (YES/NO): YES